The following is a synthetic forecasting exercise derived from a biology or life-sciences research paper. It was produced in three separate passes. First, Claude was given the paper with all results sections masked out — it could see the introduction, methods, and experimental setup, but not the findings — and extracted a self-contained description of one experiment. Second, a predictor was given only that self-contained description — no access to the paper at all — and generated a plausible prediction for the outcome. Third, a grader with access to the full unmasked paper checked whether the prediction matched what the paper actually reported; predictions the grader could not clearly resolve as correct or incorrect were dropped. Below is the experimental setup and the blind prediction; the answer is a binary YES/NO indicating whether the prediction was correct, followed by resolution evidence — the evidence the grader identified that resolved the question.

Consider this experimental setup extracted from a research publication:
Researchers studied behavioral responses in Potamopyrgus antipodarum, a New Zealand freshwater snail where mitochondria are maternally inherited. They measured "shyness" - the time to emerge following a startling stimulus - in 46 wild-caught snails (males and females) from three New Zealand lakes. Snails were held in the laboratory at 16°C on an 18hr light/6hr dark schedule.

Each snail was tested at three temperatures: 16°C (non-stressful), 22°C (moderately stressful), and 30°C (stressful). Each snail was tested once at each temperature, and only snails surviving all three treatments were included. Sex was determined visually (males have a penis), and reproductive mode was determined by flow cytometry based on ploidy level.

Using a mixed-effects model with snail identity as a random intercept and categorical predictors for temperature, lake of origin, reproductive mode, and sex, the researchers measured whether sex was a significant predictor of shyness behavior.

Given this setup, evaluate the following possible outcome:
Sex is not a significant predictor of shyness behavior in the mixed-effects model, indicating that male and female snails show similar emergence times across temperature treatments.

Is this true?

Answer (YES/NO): YES